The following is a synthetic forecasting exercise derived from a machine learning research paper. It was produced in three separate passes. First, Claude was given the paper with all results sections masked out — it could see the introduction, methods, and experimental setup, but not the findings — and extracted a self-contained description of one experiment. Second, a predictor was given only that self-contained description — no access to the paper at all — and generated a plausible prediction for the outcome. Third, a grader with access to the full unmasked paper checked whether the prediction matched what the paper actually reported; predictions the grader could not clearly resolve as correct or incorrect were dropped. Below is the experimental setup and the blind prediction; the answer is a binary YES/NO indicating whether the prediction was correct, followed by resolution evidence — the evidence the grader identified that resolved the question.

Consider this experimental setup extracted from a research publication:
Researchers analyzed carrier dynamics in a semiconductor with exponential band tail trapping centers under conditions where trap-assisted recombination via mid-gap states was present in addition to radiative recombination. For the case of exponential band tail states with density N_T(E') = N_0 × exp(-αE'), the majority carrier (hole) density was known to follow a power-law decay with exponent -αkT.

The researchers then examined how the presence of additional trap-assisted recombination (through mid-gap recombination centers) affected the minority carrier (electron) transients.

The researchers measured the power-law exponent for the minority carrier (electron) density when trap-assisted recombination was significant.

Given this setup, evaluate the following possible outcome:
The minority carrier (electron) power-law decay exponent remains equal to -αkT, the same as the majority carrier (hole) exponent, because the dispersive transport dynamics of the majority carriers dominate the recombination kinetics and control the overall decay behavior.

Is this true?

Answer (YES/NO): NO